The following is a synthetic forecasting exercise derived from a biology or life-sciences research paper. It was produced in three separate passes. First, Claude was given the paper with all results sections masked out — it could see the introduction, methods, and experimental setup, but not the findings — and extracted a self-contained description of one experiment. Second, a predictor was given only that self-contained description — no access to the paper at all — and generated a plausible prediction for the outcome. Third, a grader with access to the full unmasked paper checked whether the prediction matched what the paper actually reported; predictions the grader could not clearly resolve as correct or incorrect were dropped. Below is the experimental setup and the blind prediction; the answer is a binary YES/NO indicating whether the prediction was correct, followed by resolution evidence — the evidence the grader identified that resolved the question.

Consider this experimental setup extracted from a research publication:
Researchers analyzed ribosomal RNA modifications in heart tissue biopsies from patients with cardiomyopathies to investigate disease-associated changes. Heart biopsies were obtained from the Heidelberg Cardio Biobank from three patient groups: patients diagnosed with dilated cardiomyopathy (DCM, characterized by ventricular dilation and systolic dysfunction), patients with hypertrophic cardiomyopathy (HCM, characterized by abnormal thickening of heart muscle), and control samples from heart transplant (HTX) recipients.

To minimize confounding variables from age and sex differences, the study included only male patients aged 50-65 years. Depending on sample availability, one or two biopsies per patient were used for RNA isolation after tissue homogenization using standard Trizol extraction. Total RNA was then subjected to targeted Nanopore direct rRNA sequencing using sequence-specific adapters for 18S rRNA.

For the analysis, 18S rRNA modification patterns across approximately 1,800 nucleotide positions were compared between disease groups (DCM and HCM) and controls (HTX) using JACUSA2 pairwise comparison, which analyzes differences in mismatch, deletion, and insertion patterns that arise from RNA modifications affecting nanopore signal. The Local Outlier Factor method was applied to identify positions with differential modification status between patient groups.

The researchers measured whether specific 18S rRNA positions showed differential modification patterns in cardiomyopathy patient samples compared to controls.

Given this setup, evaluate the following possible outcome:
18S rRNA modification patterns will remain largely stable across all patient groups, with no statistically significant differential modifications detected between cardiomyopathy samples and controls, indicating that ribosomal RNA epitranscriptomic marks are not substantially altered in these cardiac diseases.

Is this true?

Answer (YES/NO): NO